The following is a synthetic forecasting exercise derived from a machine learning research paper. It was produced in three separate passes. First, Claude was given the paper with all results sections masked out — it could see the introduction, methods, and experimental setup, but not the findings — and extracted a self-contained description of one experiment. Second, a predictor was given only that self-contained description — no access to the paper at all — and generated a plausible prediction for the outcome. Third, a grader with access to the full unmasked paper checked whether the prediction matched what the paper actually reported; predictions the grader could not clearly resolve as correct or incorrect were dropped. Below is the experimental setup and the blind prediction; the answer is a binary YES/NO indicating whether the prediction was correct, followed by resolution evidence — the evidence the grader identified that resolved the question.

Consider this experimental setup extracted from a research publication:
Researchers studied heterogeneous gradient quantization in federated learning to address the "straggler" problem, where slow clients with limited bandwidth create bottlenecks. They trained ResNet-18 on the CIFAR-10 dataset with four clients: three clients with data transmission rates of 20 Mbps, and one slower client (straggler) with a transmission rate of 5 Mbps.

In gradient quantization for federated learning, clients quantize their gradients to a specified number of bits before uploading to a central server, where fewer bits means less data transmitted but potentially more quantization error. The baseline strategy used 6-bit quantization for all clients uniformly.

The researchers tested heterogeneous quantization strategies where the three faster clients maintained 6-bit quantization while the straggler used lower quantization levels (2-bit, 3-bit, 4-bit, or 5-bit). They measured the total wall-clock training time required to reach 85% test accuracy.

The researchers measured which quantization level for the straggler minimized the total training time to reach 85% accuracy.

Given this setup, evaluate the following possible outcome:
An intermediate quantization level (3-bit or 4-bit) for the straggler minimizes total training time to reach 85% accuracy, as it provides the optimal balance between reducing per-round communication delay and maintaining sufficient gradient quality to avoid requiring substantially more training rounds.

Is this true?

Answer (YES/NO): YES